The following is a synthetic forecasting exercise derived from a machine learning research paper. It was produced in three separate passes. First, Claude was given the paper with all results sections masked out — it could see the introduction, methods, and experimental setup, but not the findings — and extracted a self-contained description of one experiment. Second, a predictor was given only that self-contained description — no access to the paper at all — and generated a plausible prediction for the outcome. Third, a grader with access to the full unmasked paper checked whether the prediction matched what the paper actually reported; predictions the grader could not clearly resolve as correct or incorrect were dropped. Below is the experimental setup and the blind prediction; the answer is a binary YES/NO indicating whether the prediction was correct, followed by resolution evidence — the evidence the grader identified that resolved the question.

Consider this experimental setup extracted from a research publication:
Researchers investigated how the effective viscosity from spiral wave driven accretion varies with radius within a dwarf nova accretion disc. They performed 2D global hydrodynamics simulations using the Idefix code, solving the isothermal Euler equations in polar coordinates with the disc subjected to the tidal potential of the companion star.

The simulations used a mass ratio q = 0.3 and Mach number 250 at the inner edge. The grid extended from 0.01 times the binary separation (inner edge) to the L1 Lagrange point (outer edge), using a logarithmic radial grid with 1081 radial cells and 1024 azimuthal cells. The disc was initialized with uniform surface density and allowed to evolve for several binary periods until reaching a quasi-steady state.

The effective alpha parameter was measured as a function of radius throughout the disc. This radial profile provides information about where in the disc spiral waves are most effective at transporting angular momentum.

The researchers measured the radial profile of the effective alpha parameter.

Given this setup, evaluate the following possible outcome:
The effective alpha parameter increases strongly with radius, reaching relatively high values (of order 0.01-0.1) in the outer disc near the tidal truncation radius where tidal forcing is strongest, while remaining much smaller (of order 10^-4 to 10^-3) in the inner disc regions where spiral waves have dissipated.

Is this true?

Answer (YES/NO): NO